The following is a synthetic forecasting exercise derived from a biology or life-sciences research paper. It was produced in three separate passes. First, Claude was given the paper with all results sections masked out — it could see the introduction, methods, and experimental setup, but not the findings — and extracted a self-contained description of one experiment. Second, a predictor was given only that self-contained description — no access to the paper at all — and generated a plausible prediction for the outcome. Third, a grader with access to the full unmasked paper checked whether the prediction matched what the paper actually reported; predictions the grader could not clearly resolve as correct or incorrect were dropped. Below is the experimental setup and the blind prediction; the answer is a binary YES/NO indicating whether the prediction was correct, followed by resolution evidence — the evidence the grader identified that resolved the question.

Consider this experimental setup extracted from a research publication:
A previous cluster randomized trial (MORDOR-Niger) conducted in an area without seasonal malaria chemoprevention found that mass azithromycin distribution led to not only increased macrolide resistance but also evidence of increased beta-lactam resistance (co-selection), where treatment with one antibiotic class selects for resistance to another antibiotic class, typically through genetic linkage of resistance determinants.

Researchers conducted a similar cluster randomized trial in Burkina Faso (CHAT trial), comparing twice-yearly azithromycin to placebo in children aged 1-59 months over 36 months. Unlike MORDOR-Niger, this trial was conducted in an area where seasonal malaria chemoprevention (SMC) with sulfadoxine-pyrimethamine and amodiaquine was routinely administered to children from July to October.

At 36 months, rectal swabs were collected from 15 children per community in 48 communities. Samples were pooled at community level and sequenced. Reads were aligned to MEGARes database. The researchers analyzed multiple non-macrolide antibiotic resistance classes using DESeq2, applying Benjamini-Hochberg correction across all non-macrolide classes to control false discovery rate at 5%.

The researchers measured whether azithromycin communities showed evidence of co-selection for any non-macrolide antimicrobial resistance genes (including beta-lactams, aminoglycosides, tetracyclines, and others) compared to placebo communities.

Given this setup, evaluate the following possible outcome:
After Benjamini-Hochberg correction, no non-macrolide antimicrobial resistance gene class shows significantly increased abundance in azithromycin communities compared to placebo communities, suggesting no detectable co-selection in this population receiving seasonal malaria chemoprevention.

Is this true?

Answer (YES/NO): YES